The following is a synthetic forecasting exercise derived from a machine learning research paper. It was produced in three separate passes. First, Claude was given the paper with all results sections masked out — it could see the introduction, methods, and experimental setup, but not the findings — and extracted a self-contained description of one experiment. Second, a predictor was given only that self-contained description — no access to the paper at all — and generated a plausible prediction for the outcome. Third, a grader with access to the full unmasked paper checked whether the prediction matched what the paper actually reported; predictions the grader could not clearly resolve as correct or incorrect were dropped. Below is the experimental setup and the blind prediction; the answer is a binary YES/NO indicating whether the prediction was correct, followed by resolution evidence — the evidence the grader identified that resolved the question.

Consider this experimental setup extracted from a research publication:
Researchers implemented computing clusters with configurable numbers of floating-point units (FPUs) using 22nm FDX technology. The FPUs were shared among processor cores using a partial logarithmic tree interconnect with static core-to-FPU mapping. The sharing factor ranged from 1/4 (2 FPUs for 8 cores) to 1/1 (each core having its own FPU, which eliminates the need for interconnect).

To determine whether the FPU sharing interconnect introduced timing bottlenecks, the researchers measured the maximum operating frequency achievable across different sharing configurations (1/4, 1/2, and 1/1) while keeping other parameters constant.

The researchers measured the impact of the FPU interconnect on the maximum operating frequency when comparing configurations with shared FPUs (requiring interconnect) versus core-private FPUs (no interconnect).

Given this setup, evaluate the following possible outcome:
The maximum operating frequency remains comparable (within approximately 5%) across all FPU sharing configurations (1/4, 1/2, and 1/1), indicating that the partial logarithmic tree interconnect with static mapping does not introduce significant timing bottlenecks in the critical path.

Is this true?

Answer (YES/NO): YES